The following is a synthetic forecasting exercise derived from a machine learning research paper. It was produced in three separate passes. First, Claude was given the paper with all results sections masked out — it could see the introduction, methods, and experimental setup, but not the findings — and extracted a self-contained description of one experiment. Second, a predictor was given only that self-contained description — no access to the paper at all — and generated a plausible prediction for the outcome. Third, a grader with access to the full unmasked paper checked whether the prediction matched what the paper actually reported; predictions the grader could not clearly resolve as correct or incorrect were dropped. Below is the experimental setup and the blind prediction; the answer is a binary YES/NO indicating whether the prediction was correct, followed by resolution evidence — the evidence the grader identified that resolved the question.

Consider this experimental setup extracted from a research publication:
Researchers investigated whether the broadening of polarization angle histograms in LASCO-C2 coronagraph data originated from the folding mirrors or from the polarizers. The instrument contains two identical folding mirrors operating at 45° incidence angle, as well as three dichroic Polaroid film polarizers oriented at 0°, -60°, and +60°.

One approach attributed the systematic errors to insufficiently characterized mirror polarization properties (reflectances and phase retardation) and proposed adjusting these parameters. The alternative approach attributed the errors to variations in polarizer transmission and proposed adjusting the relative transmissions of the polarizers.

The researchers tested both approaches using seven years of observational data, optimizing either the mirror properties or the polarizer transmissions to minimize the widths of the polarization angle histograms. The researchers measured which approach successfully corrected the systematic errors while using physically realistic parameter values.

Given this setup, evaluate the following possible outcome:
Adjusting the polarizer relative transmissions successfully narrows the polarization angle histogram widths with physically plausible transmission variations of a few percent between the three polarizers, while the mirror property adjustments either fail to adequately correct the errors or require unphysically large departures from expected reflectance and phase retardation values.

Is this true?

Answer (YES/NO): YES